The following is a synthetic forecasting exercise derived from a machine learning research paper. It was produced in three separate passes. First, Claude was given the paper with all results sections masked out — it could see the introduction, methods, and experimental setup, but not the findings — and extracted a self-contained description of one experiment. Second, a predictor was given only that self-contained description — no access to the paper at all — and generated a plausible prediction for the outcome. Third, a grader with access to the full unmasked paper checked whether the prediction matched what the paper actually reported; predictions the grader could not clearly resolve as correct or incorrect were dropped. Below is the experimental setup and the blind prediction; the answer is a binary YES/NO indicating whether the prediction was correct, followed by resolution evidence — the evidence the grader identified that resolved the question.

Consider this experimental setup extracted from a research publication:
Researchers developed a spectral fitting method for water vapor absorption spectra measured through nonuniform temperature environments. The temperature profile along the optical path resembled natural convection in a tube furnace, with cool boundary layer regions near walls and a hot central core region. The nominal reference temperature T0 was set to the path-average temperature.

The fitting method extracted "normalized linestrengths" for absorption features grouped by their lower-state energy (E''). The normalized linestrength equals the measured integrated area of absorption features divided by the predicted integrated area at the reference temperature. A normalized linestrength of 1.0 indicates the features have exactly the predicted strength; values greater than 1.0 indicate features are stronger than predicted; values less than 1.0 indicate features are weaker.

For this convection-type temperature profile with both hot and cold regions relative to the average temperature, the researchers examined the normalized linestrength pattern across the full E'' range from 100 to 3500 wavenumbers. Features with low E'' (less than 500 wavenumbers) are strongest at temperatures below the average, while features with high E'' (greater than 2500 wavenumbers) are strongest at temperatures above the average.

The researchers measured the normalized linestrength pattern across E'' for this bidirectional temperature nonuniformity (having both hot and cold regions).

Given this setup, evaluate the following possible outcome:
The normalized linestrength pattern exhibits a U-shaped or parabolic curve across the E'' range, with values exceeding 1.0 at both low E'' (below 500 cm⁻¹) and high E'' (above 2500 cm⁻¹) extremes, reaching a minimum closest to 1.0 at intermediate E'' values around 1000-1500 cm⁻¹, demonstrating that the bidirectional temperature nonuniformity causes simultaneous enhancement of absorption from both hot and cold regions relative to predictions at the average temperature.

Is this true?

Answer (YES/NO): YES